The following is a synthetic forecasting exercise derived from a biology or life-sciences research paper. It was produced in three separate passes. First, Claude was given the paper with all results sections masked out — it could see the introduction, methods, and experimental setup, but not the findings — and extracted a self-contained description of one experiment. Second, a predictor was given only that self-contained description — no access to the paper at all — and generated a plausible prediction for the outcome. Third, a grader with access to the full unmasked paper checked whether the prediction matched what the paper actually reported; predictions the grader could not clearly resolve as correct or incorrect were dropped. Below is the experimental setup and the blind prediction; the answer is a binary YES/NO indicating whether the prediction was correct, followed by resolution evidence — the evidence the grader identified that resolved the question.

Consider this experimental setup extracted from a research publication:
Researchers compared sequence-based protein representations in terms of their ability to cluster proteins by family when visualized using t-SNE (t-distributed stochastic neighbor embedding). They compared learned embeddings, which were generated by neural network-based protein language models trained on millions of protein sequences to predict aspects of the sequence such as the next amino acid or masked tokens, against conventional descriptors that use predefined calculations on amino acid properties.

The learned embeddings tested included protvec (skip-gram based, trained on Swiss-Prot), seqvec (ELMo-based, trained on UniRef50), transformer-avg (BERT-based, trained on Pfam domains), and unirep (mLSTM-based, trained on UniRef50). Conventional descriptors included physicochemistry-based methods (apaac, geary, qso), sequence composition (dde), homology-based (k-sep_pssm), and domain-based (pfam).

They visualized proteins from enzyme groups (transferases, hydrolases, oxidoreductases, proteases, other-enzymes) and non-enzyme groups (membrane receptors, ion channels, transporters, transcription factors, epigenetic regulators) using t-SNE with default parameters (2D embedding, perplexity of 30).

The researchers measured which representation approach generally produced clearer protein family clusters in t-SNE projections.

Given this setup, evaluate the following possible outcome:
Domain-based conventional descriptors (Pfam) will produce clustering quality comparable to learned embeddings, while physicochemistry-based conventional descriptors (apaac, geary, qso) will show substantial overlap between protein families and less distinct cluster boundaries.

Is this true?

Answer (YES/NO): NO